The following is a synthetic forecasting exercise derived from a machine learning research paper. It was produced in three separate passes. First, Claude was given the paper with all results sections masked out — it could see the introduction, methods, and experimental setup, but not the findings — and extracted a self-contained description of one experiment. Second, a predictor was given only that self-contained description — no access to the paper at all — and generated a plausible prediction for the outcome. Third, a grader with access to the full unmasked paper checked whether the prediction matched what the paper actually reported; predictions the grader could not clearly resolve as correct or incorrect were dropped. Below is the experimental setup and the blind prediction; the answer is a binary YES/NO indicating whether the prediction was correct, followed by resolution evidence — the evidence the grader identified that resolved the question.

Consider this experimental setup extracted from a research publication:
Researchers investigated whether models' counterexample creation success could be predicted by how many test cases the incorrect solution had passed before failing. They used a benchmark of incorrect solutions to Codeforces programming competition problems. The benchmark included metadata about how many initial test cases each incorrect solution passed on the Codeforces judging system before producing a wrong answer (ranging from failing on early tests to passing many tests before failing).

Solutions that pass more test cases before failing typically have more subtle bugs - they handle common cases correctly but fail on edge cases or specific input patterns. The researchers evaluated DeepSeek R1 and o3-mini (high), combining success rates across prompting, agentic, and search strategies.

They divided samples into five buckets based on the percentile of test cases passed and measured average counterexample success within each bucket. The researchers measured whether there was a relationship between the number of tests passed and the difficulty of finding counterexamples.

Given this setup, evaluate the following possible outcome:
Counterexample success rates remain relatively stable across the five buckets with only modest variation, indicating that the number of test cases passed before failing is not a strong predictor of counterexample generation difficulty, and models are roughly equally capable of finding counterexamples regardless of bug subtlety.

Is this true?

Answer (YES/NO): YES